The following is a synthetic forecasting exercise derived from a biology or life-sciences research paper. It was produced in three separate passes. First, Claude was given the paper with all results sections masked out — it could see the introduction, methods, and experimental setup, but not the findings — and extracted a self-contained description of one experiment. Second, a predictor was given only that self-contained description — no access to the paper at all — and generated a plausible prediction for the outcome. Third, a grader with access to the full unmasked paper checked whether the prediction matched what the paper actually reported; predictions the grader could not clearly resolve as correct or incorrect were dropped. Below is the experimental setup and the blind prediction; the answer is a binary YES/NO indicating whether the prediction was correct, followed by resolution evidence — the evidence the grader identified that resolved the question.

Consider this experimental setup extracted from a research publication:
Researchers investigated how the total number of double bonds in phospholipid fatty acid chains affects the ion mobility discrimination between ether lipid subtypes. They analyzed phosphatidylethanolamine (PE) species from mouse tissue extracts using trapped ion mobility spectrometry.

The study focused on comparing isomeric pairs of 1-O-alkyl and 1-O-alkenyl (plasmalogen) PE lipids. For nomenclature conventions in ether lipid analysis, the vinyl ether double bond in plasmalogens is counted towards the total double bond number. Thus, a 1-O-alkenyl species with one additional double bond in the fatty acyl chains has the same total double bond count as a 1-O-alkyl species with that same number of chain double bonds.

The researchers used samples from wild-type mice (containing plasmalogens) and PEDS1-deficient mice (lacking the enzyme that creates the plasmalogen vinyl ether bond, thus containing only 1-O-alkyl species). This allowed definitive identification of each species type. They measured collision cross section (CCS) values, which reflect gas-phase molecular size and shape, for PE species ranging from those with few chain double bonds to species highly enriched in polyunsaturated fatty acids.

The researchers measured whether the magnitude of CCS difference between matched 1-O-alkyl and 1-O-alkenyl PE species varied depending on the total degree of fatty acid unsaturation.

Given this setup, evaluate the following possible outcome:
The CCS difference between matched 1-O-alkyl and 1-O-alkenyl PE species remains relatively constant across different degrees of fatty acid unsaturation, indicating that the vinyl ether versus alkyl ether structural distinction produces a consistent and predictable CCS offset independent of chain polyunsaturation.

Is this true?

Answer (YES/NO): NO